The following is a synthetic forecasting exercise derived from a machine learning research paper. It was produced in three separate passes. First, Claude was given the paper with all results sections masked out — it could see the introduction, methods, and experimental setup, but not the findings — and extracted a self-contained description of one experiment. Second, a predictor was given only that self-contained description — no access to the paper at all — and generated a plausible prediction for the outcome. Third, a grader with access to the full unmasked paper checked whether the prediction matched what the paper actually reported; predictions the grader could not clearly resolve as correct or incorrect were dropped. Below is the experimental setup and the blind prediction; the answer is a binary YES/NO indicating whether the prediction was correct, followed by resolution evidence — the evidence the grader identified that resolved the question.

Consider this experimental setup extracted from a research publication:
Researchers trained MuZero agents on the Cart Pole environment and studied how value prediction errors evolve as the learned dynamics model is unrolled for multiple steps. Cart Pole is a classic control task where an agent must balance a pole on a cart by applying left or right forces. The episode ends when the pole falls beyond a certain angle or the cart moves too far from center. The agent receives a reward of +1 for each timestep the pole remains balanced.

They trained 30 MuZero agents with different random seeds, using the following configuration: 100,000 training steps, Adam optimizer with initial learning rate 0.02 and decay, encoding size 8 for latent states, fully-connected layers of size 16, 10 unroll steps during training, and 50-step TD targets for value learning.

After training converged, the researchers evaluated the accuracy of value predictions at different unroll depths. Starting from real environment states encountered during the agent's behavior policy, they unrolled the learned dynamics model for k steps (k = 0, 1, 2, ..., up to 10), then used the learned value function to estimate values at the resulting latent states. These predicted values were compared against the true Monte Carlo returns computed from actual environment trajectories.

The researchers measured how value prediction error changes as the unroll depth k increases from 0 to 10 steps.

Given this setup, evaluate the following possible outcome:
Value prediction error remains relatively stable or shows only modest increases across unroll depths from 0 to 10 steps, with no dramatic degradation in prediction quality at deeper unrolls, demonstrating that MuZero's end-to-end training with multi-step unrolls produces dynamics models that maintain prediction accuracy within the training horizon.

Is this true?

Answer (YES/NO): NO